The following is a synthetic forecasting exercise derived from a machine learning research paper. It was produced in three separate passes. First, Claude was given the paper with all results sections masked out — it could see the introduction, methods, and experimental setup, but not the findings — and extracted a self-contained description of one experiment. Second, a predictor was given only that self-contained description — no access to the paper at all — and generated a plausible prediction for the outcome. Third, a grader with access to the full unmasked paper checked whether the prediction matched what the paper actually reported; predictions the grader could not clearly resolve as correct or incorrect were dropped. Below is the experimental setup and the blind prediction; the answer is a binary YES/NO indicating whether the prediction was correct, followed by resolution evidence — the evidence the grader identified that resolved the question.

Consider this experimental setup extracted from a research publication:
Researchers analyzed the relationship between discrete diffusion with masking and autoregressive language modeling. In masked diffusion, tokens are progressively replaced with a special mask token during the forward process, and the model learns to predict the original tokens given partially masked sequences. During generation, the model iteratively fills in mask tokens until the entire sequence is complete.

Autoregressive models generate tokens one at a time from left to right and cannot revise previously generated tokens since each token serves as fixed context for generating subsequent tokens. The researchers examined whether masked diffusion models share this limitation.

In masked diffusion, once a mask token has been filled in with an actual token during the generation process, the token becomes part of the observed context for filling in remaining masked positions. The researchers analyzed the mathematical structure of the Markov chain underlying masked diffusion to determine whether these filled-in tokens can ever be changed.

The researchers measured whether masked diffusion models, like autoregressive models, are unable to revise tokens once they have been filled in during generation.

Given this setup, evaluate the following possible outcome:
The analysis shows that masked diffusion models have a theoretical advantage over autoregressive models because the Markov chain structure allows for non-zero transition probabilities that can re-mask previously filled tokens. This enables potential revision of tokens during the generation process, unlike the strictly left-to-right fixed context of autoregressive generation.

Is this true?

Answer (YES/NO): NO